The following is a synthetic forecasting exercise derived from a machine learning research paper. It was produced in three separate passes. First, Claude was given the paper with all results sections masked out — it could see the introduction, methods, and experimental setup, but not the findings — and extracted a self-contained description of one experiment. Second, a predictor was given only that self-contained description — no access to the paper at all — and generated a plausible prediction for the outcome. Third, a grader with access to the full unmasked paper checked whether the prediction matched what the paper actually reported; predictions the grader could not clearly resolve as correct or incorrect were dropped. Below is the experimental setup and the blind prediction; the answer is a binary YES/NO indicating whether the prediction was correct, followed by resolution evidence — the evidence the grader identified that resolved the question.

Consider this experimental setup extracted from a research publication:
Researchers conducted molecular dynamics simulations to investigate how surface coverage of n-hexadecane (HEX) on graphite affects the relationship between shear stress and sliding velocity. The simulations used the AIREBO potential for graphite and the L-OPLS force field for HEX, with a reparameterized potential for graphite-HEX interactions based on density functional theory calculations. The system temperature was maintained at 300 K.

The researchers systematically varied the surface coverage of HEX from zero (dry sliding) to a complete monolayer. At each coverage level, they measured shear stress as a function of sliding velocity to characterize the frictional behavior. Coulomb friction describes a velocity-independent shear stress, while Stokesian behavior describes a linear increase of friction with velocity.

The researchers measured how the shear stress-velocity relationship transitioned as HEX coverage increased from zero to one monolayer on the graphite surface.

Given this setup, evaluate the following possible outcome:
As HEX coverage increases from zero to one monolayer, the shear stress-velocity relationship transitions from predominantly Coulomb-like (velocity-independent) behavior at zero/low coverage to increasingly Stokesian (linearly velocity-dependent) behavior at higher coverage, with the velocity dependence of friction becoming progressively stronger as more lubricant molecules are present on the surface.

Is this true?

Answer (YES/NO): NO